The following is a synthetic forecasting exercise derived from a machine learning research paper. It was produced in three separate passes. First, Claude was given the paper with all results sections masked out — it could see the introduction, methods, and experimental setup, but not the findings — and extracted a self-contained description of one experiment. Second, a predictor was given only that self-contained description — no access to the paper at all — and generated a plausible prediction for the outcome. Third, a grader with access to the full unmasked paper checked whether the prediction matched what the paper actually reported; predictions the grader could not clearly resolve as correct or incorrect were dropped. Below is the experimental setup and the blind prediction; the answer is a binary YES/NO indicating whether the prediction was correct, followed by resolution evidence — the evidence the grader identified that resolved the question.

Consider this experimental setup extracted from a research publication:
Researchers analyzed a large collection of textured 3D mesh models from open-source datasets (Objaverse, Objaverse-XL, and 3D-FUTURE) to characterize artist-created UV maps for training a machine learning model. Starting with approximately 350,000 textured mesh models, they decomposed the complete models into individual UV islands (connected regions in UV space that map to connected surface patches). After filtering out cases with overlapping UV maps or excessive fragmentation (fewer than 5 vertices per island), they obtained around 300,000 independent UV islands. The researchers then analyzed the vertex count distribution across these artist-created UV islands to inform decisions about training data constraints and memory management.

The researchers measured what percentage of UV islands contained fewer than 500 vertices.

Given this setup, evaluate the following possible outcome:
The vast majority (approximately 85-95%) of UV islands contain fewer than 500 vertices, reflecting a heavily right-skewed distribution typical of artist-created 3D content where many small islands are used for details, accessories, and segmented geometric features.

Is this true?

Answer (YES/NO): NO